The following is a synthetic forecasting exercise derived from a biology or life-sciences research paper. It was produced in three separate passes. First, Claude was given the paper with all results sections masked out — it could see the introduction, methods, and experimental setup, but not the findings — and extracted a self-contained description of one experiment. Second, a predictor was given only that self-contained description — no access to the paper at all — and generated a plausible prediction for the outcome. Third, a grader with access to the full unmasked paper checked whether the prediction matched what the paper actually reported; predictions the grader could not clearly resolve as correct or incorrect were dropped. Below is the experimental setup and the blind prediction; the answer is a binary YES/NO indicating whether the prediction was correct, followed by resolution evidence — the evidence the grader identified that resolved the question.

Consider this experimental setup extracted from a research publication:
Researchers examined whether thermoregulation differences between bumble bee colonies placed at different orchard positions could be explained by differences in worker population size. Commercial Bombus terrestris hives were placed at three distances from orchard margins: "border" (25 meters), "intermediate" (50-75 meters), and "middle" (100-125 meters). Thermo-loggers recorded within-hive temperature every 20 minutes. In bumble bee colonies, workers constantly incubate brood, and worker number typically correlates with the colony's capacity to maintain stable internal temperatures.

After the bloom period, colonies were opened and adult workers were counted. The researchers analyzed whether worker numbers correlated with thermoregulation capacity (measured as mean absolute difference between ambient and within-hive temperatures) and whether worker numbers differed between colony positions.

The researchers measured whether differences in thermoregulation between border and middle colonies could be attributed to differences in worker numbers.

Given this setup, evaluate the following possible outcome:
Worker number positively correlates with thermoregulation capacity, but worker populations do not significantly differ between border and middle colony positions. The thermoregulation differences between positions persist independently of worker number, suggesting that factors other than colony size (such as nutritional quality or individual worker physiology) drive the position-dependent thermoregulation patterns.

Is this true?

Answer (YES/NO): YES